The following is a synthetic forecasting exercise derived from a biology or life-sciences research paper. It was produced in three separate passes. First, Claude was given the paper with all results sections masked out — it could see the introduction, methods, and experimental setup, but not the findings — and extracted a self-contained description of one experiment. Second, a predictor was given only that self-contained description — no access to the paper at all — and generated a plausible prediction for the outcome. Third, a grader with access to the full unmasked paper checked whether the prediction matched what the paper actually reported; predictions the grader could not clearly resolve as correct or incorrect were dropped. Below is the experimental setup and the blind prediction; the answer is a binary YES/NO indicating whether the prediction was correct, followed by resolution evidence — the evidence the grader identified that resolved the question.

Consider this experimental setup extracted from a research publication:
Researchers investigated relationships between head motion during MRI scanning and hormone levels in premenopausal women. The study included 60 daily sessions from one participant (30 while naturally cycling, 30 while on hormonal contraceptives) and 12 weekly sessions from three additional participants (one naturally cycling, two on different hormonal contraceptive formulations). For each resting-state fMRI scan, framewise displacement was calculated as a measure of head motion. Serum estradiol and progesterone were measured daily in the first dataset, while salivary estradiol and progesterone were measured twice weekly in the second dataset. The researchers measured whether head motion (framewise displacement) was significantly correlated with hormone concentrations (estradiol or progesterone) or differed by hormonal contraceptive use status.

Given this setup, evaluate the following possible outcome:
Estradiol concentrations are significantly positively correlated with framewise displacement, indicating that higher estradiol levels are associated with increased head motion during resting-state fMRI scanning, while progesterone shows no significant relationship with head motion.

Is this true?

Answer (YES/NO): NO